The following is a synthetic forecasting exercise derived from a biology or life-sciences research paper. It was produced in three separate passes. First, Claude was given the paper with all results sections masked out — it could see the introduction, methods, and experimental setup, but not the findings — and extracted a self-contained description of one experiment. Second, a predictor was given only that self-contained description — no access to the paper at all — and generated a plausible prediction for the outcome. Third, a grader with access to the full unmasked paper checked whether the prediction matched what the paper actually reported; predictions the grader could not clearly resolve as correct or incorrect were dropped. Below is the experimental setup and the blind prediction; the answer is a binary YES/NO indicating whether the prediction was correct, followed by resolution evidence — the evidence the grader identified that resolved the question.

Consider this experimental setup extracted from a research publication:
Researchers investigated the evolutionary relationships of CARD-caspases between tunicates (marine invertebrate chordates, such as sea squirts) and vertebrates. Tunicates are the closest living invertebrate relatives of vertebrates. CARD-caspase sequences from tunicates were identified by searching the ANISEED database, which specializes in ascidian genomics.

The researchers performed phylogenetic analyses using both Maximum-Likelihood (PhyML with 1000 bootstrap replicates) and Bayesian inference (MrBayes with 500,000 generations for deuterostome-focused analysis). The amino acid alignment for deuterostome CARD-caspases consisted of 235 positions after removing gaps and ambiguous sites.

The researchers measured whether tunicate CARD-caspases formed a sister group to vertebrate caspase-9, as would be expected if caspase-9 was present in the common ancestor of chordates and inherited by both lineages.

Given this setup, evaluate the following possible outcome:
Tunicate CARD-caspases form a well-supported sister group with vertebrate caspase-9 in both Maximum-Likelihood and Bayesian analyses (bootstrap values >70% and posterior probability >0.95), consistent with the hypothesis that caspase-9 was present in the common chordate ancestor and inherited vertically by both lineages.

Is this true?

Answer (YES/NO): NO